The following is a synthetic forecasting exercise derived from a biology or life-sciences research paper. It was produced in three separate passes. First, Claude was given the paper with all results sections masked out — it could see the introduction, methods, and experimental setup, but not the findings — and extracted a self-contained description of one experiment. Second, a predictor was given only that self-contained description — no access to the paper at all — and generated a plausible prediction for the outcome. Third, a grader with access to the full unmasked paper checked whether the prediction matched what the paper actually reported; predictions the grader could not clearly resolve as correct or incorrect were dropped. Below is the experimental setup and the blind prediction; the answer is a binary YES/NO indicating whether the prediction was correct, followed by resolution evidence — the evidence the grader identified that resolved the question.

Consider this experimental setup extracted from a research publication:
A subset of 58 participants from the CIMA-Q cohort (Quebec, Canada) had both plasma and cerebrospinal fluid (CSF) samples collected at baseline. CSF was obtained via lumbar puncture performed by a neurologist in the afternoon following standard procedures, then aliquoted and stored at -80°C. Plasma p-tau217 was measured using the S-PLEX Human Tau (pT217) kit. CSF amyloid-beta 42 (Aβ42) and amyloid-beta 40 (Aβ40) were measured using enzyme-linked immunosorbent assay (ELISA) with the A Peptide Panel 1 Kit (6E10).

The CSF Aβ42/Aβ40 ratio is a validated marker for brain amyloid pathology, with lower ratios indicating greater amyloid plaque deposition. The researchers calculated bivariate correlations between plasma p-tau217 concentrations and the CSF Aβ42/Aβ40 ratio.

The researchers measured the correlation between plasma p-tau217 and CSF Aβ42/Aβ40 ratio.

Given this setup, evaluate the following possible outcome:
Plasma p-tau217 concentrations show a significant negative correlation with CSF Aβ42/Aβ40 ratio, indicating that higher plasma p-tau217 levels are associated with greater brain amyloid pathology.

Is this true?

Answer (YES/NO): YES